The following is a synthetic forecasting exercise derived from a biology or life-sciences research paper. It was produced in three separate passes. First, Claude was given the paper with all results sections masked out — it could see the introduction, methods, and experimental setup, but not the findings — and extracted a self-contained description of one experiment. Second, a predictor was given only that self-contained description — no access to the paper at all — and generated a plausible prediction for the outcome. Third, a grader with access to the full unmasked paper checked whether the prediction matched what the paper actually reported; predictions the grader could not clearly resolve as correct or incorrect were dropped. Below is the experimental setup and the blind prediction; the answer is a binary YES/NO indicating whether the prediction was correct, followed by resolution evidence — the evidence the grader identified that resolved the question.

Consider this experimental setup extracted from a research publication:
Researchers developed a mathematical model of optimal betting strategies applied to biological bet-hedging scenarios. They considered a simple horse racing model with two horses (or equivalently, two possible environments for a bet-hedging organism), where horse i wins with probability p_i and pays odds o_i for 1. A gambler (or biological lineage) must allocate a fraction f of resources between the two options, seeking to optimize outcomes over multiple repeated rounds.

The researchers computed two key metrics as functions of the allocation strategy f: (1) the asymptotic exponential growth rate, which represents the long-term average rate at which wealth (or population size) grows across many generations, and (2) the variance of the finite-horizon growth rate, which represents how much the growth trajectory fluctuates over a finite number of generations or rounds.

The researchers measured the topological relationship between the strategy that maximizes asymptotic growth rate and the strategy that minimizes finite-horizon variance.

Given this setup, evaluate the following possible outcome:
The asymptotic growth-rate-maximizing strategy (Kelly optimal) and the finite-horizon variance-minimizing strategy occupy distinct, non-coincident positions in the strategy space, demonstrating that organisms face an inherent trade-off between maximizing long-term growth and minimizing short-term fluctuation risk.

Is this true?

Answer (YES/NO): YES